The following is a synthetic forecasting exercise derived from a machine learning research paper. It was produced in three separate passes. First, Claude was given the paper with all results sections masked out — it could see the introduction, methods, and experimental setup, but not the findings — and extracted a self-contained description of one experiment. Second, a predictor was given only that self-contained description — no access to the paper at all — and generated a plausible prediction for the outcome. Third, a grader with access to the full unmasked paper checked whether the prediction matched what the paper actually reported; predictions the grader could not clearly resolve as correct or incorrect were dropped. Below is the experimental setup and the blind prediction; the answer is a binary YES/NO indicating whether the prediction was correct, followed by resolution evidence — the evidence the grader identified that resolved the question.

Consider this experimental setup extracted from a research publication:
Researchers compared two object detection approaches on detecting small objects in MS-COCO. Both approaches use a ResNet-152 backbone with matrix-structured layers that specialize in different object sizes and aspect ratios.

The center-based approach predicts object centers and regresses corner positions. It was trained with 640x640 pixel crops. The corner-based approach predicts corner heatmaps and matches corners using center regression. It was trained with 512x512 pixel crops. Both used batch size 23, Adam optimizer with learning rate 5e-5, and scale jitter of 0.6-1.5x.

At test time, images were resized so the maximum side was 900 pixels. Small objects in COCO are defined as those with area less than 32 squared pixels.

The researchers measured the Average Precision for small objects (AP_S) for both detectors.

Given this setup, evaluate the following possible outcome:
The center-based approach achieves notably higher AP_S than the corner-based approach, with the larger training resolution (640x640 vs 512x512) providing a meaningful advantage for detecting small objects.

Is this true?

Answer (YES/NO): NO